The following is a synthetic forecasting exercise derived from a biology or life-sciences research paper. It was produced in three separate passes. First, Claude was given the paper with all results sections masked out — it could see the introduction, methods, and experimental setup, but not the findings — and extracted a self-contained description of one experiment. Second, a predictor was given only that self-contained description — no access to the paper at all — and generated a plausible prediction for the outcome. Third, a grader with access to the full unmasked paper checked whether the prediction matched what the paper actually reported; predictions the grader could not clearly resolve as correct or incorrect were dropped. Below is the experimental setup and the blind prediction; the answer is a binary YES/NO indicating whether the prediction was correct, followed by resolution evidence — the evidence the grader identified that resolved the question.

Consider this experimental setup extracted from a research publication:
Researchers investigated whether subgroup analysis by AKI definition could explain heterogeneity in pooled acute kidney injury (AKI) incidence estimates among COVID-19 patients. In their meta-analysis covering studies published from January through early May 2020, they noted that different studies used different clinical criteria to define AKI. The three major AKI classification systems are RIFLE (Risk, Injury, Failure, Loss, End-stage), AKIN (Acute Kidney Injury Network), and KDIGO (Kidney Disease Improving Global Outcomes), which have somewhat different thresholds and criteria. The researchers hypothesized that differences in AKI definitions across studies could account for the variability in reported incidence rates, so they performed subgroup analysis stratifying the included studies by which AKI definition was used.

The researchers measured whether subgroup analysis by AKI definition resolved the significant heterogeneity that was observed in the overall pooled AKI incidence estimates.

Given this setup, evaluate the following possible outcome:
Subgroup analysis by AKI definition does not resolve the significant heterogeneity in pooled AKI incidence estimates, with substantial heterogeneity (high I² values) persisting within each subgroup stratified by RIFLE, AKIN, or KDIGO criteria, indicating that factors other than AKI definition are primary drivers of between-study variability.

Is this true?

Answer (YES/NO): NO